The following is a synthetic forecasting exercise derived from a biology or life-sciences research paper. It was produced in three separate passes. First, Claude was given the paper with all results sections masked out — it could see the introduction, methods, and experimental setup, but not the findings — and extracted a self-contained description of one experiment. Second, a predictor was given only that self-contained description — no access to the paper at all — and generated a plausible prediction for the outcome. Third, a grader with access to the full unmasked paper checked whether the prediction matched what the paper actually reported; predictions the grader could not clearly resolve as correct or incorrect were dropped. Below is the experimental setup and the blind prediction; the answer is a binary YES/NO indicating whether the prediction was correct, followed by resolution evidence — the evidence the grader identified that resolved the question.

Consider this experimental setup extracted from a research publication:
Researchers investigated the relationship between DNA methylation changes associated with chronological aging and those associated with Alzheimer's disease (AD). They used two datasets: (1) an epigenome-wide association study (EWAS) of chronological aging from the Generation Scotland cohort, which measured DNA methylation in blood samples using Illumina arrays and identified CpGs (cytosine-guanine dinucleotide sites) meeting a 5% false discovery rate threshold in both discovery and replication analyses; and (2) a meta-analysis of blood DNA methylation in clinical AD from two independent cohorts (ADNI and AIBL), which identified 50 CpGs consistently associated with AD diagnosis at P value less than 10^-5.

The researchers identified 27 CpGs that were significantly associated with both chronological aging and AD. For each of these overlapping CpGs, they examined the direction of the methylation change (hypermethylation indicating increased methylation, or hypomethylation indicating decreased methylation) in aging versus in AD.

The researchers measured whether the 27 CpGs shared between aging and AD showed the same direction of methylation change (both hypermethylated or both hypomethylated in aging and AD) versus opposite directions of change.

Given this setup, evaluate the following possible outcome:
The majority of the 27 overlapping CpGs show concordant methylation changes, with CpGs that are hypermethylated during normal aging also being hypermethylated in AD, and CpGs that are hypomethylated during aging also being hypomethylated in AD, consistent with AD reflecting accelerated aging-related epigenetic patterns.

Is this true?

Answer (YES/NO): YES